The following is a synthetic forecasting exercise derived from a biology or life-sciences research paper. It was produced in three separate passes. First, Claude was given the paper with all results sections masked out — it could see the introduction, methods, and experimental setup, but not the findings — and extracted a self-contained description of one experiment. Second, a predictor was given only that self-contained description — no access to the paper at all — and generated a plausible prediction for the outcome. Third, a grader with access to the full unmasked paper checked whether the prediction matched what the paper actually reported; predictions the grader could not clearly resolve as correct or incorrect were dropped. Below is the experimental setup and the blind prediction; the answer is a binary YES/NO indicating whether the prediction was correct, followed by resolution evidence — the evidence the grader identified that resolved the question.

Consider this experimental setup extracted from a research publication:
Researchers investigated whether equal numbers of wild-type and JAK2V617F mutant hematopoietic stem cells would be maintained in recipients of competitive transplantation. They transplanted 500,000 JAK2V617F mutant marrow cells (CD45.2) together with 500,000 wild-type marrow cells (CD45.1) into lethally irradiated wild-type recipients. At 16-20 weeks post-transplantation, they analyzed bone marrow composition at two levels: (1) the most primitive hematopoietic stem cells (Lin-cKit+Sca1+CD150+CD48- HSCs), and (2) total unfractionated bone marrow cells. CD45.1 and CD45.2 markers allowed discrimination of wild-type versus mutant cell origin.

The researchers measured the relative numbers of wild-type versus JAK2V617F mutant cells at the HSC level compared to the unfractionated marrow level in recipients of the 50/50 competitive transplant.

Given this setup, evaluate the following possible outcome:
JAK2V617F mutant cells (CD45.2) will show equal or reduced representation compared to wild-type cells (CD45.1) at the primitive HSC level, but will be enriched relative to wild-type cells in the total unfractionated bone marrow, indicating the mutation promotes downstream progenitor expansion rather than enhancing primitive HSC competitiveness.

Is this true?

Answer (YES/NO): YES